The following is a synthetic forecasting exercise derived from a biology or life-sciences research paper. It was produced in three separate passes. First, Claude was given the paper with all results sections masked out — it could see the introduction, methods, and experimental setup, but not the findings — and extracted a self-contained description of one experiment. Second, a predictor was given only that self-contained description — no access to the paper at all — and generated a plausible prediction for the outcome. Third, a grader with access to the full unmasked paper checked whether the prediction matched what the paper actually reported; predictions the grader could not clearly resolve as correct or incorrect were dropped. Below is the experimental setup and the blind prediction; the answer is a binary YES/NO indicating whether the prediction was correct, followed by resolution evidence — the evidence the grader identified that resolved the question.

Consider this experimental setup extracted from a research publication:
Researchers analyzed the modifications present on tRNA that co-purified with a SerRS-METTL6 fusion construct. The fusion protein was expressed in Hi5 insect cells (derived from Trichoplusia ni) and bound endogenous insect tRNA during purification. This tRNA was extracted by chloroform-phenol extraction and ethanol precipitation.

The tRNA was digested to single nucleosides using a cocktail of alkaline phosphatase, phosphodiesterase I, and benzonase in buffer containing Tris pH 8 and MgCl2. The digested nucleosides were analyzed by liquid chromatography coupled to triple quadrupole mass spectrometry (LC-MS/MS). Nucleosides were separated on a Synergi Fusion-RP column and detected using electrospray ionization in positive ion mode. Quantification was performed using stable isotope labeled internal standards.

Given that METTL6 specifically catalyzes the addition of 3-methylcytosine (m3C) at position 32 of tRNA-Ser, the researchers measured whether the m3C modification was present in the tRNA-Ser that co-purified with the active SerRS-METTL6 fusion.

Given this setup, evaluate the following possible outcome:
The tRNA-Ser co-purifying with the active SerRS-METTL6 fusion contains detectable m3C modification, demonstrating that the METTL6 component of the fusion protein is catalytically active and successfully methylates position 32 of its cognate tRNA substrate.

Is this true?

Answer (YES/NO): YES